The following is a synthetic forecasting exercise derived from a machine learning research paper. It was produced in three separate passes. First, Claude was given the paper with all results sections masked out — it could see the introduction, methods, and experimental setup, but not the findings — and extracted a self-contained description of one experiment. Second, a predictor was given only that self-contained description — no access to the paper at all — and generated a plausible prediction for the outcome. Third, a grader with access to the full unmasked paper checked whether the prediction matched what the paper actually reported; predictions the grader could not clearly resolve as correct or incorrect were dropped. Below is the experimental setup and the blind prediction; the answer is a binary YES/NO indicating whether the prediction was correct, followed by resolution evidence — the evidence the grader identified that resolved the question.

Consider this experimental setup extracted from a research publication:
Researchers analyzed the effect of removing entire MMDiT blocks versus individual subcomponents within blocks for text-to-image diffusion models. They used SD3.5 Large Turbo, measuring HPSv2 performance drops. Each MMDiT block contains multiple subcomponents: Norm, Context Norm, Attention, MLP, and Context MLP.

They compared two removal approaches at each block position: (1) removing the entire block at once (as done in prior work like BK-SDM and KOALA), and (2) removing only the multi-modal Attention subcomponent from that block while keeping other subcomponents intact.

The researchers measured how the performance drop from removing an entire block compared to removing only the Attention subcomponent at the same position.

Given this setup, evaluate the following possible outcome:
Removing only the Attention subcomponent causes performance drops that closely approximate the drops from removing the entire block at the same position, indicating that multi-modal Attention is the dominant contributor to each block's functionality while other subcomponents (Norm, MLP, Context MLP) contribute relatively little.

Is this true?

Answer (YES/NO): NO